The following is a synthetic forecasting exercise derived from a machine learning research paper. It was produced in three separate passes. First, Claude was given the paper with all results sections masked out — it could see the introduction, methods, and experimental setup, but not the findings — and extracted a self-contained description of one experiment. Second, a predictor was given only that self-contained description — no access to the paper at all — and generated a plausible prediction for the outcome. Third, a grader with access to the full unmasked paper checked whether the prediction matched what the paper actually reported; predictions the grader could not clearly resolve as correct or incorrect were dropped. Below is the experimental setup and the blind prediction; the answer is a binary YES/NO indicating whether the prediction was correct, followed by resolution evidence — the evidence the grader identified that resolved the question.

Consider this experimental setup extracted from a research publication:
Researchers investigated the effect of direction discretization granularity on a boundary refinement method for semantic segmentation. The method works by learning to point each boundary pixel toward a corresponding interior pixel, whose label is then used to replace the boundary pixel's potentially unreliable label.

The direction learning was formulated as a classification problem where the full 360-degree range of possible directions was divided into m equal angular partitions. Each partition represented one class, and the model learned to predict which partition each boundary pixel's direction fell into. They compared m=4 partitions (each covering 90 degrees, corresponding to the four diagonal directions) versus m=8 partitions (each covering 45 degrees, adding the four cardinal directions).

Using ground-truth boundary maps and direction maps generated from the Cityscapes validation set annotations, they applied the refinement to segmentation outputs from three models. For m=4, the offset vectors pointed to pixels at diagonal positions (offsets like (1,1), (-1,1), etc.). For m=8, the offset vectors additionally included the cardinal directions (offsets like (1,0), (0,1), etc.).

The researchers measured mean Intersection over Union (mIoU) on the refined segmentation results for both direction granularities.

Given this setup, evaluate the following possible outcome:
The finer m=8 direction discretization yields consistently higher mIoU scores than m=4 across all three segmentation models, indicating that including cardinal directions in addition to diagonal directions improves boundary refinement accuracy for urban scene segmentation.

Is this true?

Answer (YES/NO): NO